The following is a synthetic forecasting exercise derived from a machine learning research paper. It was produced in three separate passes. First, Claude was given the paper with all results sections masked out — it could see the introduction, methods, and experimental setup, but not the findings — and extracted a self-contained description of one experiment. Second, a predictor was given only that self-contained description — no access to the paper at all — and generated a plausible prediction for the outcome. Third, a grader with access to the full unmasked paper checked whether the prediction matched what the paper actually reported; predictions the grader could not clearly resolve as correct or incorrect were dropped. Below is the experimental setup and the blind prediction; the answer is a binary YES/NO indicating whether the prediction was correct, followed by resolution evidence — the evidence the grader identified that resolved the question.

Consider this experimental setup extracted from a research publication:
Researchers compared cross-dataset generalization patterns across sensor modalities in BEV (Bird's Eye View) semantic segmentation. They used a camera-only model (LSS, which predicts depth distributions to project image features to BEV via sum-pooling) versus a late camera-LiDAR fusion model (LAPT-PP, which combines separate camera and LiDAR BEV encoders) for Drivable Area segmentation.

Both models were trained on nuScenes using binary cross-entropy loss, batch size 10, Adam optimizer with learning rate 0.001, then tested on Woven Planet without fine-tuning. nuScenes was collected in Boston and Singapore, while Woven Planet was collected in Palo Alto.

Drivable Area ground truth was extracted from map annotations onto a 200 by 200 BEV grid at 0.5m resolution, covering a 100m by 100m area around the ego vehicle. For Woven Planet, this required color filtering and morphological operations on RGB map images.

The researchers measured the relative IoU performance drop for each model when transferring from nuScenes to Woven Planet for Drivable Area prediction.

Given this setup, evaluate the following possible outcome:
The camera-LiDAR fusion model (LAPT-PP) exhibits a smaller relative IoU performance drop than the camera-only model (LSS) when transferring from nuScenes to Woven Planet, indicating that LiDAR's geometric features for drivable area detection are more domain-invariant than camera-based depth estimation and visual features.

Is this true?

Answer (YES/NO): NO